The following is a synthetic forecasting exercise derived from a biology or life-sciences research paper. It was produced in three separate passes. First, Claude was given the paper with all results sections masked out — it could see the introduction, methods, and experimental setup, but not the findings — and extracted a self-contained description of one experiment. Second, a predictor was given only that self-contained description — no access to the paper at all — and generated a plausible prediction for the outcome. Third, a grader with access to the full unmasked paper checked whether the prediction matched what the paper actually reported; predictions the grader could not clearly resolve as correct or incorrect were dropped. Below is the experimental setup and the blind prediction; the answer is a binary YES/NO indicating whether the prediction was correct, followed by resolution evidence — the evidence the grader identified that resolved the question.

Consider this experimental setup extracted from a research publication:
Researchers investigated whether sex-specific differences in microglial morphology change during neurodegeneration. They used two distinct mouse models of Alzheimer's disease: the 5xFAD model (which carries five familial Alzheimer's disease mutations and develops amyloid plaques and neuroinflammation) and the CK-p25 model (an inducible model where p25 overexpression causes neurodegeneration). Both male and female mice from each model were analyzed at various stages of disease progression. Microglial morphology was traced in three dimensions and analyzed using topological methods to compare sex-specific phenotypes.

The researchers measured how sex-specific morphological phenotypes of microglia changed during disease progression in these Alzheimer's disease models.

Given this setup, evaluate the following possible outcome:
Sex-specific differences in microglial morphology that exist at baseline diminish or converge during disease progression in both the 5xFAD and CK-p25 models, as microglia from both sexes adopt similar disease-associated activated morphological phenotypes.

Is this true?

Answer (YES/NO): NO